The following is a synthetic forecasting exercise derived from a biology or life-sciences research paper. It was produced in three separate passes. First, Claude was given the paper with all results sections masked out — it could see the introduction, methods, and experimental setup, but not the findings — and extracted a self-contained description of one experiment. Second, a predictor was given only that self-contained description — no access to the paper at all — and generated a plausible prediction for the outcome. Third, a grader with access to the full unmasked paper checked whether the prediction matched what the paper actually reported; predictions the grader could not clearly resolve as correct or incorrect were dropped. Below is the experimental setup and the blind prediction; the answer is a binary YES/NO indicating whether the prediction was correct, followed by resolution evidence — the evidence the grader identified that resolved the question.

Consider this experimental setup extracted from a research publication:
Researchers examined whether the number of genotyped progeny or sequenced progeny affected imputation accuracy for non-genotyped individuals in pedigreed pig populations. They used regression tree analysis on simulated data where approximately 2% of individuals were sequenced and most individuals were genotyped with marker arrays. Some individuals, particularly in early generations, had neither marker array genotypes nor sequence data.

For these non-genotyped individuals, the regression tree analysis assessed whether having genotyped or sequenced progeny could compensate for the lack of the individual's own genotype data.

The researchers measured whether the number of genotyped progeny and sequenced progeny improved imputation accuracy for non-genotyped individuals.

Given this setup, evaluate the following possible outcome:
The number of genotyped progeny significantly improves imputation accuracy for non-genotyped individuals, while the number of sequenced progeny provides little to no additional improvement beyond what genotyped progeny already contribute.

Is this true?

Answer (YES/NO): NO